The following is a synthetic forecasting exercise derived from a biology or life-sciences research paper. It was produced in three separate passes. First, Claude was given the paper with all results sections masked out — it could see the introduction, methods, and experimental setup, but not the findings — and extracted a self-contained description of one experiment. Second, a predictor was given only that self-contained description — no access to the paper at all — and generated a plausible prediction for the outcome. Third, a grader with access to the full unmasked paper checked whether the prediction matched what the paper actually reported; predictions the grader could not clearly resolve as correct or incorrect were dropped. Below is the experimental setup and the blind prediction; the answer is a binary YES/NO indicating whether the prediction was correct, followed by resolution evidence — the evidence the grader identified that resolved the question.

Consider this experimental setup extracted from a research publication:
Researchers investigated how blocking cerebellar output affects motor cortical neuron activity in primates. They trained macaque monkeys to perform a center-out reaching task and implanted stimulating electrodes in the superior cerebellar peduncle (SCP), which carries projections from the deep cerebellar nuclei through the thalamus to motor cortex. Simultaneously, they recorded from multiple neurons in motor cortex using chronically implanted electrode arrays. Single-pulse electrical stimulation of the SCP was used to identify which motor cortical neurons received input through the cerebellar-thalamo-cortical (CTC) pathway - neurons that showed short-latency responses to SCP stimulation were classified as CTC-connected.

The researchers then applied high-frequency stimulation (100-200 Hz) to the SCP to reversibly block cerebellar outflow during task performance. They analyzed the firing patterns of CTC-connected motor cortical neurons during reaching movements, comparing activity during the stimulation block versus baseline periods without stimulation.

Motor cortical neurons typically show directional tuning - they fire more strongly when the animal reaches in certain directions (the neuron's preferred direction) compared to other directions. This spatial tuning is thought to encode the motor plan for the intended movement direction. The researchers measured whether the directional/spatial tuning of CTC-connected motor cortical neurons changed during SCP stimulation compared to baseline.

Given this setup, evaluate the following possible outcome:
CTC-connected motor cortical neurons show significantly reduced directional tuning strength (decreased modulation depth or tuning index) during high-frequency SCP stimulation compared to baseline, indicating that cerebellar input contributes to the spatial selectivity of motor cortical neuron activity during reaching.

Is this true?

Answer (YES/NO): NO